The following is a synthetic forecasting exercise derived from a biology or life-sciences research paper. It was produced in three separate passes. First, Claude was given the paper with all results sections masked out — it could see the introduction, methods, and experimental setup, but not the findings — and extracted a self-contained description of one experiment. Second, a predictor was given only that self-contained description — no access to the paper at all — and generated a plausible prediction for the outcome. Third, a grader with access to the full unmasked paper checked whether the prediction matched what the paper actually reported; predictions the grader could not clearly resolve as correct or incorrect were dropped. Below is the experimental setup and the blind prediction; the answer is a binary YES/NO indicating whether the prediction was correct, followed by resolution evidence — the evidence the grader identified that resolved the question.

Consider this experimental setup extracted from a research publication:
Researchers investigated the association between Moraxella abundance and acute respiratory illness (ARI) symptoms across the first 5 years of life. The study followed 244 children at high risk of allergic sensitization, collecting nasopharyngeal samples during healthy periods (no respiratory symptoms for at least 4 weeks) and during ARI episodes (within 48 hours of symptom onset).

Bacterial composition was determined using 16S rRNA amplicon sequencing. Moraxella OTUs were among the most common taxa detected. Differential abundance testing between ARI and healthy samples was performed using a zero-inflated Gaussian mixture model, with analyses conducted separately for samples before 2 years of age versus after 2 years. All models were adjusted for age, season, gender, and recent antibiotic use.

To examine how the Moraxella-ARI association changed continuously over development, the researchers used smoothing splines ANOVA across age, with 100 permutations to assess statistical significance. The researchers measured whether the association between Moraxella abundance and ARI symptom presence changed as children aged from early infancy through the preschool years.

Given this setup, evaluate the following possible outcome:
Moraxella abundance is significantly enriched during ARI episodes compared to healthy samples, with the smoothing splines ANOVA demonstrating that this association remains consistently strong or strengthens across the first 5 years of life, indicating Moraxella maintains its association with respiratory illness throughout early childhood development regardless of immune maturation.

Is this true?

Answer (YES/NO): YES